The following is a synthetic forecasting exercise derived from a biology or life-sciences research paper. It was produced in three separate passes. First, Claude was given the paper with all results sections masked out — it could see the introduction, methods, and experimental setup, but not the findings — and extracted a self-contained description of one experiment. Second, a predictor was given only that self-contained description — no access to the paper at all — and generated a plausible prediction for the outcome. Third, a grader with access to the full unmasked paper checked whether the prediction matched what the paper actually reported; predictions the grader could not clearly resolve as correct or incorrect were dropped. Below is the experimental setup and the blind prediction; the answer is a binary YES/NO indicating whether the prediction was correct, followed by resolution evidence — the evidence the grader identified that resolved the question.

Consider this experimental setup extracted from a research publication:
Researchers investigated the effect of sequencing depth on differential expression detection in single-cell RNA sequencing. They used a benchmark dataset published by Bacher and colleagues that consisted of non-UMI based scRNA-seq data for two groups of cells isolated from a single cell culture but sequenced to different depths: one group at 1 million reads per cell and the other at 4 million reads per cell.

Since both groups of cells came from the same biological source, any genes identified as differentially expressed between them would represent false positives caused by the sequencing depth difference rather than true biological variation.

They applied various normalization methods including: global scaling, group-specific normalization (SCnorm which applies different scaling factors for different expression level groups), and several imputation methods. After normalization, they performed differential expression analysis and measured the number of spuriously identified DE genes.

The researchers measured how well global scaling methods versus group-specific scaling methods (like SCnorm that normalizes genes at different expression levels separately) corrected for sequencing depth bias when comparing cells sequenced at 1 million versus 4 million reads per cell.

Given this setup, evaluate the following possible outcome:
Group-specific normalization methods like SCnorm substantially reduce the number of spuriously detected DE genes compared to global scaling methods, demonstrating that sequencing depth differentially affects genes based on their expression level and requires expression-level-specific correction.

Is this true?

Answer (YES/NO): YES